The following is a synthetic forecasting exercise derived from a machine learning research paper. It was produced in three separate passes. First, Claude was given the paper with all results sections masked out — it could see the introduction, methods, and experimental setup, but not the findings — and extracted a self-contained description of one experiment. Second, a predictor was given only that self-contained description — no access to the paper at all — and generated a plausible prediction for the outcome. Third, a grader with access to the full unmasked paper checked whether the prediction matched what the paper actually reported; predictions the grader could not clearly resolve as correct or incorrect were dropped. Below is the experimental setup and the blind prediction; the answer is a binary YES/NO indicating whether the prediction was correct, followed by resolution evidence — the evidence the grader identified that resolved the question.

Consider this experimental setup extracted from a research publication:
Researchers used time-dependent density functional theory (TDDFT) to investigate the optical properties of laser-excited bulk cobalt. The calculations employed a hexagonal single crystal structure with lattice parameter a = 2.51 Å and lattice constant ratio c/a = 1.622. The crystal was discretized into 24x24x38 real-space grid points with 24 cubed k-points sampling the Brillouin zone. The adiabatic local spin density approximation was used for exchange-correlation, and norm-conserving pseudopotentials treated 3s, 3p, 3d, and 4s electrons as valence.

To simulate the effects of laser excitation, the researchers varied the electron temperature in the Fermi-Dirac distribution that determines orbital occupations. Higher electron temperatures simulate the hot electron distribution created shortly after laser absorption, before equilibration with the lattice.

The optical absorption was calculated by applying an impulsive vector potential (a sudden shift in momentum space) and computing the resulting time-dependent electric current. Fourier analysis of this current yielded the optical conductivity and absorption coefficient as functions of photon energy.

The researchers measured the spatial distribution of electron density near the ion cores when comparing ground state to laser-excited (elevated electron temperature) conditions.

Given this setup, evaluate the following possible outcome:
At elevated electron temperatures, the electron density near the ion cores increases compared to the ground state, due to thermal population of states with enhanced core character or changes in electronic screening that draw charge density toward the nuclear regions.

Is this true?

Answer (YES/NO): YES